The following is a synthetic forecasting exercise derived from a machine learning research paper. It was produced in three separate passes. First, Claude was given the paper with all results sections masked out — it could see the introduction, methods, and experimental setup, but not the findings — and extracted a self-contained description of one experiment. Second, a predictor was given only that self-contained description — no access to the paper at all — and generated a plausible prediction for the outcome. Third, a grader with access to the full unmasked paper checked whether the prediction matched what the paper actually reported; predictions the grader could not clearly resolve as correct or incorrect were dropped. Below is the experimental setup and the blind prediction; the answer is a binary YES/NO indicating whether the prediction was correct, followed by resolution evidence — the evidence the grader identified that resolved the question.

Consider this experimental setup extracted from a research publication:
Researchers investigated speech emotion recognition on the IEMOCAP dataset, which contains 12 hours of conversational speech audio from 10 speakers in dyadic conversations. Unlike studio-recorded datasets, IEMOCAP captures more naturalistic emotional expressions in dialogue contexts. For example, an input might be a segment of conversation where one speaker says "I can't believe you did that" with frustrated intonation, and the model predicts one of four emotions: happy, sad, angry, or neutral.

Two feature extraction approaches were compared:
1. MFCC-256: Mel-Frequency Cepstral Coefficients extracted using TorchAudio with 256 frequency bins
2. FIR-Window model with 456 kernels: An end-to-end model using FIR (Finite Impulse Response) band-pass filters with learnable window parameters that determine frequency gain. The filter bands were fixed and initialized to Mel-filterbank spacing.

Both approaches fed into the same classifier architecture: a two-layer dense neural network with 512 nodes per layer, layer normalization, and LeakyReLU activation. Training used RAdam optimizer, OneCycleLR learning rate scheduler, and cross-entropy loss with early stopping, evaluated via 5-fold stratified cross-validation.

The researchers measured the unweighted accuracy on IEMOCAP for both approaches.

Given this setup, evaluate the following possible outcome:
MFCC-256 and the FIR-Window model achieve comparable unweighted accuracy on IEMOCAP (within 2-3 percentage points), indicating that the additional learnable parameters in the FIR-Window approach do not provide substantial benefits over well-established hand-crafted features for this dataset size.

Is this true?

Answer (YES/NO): YES